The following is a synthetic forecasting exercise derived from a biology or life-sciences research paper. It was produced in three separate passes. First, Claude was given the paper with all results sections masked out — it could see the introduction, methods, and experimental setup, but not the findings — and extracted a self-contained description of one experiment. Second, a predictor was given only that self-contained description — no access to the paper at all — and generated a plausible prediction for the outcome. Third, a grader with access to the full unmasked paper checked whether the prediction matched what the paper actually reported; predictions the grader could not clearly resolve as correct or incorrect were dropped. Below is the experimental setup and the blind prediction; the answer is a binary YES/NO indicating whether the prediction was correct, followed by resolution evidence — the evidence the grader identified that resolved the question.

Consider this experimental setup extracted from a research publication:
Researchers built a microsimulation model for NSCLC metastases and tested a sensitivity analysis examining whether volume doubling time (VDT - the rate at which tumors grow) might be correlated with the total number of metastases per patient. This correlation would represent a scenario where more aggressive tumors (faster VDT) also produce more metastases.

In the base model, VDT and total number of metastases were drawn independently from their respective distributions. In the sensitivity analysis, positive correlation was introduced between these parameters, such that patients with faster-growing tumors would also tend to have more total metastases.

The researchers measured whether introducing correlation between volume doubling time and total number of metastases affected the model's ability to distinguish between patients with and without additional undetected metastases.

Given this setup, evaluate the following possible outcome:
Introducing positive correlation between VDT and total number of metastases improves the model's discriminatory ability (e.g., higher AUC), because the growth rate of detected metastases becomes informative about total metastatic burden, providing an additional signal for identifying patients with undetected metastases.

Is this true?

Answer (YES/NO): YES